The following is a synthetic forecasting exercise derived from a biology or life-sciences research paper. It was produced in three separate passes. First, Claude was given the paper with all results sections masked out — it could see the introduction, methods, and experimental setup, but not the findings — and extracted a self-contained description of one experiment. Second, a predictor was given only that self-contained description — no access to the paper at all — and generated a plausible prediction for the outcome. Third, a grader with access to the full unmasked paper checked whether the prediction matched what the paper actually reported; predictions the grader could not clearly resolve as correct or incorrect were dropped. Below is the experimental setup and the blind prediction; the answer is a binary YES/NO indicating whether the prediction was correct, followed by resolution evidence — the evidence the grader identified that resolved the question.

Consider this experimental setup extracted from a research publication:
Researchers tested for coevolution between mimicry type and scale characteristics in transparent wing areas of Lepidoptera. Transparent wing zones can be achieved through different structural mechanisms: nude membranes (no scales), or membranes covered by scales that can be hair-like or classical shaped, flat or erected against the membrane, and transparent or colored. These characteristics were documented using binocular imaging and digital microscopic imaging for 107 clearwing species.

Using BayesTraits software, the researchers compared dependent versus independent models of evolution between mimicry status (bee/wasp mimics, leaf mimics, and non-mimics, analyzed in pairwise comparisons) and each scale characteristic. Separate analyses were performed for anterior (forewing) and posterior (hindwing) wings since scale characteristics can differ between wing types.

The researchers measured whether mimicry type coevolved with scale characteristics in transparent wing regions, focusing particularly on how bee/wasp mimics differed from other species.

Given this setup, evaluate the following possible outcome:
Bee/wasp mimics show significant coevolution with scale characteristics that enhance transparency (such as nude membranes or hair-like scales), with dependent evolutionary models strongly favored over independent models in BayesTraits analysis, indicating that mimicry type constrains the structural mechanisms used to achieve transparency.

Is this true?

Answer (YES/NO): YES